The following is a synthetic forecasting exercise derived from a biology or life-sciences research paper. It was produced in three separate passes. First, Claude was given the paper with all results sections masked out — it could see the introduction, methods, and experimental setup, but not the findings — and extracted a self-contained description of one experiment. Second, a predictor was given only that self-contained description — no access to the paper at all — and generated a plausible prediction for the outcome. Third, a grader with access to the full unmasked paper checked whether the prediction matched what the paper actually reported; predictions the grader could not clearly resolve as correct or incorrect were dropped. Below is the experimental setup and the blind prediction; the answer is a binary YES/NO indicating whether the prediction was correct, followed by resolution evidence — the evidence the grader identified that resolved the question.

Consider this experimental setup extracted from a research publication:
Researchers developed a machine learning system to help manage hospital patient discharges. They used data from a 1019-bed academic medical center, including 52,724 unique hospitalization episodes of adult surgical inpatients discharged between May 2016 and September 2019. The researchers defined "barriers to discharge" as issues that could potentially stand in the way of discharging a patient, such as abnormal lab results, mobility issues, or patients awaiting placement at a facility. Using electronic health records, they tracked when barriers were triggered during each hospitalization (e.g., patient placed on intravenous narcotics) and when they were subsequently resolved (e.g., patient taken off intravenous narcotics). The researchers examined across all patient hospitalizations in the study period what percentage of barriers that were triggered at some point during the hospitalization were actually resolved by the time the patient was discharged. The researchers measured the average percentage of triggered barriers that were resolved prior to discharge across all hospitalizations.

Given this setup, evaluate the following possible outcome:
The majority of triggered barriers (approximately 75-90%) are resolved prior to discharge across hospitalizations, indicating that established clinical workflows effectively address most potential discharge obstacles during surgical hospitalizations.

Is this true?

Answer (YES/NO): NO